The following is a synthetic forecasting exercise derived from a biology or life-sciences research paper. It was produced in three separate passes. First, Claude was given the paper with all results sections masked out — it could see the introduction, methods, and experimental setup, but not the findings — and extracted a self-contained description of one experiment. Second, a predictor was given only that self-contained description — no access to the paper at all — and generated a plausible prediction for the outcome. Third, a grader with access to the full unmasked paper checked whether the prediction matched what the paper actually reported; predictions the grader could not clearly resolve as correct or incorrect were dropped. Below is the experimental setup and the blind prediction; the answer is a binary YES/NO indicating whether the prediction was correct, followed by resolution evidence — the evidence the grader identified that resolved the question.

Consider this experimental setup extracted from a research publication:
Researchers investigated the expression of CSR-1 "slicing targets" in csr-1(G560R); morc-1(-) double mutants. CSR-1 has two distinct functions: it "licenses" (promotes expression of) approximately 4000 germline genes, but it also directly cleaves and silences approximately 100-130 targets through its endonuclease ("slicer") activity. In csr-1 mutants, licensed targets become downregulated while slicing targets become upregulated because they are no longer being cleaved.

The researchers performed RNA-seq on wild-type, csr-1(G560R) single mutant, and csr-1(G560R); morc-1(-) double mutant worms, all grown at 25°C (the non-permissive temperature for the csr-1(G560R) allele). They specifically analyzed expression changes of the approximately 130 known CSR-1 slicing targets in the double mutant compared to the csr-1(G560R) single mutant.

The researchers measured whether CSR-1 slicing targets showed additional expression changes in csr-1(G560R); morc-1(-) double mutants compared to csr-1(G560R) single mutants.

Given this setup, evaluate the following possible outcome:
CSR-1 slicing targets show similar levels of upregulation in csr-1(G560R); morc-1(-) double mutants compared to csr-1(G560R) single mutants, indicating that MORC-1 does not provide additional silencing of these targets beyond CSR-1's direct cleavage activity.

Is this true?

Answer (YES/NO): NO